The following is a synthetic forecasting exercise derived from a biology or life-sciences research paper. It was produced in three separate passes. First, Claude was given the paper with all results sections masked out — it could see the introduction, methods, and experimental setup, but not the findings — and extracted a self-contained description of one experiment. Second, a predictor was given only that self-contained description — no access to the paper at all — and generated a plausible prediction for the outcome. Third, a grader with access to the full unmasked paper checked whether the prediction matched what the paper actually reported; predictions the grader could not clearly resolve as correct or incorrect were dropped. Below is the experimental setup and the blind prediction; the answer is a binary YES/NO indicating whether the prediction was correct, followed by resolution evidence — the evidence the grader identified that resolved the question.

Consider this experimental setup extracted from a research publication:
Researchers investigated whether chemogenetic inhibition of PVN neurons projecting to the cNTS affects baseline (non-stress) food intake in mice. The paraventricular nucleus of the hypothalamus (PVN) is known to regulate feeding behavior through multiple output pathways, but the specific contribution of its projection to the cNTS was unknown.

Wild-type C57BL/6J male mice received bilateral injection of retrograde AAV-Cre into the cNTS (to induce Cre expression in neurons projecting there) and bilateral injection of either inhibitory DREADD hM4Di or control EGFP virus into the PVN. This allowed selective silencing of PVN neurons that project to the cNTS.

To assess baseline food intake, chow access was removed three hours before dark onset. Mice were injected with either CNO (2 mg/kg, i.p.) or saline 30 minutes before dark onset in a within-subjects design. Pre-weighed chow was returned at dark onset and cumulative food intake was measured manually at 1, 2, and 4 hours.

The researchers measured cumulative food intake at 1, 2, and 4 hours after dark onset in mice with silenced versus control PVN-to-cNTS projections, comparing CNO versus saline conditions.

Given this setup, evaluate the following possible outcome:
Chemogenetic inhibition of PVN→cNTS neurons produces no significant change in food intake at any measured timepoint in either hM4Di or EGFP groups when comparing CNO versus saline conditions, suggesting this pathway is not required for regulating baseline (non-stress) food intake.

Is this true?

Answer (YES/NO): NO